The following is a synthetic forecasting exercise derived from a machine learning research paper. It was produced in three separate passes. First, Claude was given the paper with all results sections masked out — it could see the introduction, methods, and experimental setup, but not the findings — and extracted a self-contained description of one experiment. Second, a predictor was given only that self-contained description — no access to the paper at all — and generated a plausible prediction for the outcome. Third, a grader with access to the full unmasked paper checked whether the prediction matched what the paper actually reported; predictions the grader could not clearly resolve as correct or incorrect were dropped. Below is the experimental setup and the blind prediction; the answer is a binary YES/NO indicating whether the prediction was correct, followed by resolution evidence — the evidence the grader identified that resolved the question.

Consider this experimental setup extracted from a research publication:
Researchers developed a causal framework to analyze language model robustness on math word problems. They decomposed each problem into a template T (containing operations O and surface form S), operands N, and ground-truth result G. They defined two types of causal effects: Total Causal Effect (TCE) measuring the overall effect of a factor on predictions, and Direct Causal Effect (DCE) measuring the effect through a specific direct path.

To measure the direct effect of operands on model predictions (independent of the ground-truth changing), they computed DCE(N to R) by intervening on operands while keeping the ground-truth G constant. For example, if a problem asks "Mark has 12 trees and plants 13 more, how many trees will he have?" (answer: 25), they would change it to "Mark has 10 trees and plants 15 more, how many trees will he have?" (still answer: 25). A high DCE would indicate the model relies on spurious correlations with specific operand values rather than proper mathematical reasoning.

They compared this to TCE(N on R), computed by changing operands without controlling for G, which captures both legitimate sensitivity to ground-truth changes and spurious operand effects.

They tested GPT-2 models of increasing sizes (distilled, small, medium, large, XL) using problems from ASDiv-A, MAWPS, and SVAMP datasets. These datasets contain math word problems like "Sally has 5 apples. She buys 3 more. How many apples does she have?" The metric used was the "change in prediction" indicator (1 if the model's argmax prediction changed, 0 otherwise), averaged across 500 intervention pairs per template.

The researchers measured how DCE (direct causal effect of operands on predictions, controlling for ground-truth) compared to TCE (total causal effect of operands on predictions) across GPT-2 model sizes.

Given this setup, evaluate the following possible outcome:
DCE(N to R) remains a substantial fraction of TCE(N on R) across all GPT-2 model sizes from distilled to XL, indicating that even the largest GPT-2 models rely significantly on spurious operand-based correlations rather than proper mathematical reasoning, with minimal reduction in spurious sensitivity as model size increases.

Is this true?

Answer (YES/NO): YES